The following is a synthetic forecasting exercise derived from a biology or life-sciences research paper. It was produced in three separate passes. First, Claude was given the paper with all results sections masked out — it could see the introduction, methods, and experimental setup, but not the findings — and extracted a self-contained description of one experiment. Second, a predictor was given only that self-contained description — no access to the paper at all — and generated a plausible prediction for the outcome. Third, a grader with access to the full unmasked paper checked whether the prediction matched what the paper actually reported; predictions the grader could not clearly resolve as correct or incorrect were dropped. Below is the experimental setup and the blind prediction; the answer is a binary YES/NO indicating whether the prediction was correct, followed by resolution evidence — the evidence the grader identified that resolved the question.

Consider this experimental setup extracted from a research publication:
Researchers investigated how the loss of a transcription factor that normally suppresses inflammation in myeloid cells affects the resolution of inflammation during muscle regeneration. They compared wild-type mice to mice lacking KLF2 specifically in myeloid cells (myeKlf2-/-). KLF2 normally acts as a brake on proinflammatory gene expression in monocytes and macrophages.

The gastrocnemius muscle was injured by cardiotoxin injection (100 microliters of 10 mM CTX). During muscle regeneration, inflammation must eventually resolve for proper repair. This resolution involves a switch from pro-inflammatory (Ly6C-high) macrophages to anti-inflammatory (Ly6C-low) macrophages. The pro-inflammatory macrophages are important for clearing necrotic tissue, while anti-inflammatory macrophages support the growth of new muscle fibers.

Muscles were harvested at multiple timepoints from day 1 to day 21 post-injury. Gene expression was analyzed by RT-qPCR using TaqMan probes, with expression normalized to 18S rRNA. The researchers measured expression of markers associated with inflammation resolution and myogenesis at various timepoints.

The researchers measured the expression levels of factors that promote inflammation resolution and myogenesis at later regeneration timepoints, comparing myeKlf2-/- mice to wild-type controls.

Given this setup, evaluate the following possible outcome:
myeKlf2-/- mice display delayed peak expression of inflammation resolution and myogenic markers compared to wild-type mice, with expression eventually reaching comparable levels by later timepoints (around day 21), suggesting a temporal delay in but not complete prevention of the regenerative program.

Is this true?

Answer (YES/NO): NO